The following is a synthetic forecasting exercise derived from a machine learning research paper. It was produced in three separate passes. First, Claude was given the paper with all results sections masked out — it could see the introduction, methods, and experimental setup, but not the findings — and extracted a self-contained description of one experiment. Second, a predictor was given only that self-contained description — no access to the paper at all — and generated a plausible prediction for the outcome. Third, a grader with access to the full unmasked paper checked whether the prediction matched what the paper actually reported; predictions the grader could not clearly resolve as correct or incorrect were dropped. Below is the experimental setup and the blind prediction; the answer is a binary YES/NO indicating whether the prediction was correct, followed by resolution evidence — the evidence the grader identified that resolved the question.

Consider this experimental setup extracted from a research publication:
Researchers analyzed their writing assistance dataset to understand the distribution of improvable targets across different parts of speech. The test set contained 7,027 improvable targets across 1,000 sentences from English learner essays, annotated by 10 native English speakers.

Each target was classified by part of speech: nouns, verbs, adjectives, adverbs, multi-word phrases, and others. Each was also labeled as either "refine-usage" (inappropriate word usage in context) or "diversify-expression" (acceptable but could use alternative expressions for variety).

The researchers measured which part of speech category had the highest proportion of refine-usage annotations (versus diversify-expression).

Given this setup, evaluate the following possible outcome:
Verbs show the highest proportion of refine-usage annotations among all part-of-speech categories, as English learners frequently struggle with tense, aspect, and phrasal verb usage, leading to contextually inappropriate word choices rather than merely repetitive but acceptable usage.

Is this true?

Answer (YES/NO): NO